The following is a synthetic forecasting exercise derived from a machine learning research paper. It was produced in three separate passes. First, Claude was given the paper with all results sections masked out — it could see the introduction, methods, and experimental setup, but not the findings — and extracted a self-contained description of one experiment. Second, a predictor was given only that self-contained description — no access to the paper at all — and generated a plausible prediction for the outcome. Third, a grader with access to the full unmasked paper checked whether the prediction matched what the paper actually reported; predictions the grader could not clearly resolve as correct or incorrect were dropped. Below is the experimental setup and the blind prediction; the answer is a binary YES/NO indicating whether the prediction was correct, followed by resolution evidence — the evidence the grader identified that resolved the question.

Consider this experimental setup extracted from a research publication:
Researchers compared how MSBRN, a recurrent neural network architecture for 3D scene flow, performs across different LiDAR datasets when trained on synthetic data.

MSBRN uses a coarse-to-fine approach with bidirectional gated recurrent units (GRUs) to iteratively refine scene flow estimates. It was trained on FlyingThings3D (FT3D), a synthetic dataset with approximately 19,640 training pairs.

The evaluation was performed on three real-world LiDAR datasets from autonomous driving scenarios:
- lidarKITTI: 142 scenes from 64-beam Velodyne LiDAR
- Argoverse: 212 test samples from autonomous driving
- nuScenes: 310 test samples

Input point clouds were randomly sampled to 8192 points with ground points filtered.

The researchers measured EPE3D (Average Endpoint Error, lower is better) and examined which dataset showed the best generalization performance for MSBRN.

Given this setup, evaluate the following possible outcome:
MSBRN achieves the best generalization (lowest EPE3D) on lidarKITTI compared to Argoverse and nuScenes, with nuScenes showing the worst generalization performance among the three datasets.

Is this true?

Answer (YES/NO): NO